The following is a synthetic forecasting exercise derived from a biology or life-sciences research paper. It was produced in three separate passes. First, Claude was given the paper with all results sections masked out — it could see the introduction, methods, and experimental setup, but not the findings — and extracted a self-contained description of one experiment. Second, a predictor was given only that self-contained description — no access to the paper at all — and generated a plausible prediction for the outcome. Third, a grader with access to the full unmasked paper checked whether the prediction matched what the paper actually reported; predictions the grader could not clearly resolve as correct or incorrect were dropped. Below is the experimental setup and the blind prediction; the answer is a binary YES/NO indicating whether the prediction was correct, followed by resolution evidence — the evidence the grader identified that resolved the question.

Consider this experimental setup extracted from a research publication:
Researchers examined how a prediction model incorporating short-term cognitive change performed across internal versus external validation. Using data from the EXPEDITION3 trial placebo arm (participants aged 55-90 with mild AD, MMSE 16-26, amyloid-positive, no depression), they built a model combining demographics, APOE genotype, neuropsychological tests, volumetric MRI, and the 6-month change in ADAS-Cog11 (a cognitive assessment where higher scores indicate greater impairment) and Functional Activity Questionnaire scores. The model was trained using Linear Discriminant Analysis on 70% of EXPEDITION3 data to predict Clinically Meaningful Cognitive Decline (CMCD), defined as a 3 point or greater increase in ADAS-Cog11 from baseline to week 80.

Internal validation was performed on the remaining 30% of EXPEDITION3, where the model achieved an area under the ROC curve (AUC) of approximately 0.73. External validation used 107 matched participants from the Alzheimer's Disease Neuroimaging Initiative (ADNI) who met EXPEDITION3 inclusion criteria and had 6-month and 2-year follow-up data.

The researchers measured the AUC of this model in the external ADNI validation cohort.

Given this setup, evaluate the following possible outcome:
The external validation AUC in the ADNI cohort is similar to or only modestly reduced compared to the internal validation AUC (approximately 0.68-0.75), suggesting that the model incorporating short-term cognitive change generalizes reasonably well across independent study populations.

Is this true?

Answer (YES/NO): NO